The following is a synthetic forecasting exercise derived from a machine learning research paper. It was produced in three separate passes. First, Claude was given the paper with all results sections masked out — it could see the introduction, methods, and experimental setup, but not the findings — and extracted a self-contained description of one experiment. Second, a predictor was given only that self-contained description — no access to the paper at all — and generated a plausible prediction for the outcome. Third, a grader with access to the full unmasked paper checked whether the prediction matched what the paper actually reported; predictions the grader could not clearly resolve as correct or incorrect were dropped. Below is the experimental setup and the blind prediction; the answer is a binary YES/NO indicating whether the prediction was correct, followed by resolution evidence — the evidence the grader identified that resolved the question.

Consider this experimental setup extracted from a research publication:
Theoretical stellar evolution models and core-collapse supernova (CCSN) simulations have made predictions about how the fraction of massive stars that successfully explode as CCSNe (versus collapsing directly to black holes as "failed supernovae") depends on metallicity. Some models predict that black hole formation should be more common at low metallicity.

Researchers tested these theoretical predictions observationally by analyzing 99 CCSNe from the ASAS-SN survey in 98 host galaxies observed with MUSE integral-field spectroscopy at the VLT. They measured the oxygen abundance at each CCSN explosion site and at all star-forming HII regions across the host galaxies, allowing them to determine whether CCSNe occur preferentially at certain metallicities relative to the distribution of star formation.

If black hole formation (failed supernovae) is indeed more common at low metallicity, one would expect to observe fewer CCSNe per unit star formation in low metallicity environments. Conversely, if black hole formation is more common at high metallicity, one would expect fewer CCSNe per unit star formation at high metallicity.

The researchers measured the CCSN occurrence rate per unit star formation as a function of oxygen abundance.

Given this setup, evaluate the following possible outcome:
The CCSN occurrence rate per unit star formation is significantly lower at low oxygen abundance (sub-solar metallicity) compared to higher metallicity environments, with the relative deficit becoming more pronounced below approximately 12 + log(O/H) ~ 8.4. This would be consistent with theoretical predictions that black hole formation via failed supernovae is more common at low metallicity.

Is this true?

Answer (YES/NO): NO